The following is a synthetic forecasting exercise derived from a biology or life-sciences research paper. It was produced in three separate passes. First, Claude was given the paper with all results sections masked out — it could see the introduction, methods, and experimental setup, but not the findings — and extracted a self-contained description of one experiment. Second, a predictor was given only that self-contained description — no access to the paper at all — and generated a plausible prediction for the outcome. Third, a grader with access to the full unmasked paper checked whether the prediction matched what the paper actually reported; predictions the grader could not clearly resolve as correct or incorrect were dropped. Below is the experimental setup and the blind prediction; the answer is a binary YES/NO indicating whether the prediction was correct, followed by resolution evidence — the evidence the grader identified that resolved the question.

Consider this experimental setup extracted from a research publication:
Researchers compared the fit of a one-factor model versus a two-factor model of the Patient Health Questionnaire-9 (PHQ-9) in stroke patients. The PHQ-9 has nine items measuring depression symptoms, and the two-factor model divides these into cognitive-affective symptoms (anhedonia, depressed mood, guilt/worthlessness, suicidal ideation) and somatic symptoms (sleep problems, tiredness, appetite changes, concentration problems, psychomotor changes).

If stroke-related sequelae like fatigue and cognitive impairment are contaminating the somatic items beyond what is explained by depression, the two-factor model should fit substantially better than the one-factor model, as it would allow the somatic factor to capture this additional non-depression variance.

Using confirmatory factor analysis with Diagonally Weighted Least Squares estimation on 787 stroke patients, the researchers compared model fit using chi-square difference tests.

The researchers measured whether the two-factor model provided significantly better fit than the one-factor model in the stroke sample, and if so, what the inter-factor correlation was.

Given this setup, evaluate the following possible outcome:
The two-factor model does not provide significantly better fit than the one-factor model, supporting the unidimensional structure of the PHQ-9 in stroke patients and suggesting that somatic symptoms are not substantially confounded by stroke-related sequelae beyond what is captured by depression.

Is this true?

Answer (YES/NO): NO